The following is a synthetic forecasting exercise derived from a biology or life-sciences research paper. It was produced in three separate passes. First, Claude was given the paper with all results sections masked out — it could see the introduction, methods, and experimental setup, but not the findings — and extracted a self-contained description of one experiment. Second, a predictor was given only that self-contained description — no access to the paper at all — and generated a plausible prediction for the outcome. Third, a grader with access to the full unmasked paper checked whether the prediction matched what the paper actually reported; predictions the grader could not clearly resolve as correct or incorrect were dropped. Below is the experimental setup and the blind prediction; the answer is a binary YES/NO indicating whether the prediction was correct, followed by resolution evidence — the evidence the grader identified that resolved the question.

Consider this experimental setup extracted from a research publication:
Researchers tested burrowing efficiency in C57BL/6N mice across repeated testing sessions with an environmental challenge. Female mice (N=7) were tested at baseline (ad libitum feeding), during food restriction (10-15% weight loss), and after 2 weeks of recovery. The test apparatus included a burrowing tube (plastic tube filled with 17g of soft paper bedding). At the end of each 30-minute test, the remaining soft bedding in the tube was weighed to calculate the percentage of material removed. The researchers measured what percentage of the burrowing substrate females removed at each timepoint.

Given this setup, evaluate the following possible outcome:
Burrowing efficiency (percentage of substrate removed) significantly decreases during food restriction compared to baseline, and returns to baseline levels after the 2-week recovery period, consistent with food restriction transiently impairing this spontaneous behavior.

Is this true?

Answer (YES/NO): NO